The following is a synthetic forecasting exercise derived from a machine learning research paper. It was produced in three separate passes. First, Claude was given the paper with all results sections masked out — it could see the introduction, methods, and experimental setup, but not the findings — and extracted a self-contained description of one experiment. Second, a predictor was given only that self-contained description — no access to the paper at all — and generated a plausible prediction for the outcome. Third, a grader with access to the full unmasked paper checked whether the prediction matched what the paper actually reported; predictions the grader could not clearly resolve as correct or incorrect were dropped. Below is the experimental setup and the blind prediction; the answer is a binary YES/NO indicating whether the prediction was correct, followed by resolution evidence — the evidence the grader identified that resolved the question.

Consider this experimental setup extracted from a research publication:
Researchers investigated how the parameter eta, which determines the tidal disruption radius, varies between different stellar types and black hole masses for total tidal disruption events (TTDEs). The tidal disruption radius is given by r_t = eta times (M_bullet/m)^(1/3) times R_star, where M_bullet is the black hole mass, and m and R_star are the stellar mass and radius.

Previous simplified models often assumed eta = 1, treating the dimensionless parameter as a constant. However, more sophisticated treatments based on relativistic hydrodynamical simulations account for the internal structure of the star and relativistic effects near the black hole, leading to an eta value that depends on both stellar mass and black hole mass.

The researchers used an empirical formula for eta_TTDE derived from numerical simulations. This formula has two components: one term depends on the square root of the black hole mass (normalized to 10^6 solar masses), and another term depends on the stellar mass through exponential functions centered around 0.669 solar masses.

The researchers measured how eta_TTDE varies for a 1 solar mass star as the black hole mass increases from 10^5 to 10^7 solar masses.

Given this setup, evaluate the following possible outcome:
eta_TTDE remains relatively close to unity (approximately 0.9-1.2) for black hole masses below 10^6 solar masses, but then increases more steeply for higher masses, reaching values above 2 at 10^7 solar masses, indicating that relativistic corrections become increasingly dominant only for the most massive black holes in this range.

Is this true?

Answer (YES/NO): NO